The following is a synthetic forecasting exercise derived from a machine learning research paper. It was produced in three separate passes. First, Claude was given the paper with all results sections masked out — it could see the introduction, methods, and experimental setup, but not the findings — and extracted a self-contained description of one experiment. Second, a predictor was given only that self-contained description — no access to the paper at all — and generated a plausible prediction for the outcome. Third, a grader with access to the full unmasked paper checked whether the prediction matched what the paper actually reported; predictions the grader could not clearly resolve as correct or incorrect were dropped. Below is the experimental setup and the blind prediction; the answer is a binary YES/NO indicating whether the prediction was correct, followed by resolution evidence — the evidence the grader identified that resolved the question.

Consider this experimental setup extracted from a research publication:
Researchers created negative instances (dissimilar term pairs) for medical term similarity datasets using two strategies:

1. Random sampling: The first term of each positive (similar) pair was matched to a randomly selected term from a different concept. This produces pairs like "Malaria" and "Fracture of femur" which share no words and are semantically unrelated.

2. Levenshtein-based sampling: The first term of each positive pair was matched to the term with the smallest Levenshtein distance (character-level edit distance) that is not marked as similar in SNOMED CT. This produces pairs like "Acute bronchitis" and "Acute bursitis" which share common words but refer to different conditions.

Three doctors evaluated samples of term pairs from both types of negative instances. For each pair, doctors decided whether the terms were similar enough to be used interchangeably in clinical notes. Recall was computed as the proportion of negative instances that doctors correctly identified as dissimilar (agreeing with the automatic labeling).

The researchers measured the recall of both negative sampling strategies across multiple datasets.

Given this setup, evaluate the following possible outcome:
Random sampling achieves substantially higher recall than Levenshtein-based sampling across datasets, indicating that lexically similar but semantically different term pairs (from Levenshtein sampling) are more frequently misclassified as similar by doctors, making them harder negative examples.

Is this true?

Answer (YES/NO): NO